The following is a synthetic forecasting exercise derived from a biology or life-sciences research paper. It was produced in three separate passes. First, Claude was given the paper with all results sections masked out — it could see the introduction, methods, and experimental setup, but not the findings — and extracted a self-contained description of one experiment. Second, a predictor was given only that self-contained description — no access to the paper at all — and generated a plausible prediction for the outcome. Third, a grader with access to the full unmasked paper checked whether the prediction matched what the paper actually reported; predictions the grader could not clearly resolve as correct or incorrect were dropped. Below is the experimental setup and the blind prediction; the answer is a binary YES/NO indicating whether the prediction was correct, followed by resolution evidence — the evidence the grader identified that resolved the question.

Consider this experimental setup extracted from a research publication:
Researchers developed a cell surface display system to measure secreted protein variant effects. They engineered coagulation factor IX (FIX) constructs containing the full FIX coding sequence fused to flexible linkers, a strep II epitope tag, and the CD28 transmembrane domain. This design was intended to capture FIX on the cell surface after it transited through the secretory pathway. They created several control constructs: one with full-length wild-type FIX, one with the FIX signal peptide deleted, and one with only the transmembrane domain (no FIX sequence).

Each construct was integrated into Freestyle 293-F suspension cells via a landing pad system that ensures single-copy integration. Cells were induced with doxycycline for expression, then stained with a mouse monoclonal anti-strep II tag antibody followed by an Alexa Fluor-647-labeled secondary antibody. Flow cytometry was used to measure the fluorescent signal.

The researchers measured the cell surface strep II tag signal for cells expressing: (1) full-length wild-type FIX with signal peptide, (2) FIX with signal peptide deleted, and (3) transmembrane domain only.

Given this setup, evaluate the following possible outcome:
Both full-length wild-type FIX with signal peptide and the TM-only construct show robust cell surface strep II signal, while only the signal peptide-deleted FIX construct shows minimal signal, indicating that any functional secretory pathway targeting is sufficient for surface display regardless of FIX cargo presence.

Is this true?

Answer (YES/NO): NO